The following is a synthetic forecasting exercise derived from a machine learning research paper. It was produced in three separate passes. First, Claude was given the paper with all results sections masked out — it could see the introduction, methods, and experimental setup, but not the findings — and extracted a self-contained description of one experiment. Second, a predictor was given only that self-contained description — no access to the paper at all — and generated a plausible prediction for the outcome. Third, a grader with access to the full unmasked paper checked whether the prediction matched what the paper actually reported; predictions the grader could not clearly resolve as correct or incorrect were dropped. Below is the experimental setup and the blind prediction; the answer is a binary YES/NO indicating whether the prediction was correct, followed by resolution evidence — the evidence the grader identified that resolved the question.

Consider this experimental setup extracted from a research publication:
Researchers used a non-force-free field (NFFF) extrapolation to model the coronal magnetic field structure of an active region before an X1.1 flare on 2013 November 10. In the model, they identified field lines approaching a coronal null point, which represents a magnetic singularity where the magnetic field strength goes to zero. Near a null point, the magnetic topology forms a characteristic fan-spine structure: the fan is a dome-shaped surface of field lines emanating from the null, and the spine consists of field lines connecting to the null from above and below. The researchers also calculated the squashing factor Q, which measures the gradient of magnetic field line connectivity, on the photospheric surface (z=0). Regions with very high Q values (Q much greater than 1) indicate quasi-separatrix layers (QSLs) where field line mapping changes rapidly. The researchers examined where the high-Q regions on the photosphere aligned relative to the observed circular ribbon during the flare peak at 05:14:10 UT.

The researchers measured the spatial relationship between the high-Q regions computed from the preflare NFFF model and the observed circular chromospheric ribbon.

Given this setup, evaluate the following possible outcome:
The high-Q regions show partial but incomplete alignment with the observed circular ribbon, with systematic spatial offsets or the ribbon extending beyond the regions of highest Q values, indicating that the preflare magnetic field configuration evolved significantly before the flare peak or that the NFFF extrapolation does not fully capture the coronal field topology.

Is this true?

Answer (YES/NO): NO